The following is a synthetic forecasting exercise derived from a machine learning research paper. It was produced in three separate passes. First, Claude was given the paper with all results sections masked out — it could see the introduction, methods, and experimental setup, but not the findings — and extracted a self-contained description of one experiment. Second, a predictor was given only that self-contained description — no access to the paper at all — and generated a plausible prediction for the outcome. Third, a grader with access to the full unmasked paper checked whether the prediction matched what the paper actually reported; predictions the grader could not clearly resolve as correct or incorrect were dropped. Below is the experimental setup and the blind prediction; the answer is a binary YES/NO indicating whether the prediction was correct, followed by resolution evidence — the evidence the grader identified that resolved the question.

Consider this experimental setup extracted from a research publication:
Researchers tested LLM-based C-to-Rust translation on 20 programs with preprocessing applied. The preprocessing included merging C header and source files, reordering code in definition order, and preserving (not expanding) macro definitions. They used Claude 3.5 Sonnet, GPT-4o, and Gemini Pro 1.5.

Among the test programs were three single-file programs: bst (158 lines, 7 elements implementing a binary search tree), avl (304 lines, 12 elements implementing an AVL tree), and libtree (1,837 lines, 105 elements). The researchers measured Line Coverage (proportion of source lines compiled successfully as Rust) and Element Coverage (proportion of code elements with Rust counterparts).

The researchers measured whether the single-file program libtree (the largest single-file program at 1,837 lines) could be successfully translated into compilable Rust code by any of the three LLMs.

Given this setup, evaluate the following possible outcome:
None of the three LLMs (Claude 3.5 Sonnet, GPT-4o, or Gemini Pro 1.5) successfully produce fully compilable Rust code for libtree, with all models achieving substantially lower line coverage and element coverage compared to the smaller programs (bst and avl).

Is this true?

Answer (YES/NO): NO